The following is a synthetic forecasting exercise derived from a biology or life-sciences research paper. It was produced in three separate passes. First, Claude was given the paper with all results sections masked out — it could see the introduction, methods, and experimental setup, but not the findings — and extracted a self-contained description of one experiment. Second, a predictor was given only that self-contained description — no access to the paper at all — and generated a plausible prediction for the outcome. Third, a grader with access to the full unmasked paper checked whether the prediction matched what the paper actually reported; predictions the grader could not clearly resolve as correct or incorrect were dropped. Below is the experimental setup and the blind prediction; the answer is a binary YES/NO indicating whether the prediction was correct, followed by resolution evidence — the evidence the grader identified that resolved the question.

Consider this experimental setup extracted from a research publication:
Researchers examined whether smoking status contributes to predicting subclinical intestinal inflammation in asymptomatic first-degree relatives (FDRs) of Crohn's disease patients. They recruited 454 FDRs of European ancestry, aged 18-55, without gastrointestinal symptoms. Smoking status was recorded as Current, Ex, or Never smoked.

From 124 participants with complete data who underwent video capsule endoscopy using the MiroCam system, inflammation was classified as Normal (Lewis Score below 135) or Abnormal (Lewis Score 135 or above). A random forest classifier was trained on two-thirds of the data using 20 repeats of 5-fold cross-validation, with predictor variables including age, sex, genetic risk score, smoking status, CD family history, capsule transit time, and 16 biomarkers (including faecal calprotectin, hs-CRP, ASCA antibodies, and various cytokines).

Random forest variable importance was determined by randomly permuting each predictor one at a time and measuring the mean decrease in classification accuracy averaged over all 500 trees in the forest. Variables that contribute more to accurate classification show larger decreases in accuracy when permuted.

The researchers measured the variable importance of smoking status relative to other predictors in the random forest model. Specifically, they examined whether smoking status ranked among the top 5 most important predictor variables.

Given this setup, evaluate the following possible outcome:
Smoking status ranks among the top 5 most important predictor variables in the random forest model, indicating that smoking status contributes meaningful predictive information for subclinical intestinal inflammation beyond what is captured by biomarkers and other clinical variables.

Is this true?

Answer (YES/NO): NO